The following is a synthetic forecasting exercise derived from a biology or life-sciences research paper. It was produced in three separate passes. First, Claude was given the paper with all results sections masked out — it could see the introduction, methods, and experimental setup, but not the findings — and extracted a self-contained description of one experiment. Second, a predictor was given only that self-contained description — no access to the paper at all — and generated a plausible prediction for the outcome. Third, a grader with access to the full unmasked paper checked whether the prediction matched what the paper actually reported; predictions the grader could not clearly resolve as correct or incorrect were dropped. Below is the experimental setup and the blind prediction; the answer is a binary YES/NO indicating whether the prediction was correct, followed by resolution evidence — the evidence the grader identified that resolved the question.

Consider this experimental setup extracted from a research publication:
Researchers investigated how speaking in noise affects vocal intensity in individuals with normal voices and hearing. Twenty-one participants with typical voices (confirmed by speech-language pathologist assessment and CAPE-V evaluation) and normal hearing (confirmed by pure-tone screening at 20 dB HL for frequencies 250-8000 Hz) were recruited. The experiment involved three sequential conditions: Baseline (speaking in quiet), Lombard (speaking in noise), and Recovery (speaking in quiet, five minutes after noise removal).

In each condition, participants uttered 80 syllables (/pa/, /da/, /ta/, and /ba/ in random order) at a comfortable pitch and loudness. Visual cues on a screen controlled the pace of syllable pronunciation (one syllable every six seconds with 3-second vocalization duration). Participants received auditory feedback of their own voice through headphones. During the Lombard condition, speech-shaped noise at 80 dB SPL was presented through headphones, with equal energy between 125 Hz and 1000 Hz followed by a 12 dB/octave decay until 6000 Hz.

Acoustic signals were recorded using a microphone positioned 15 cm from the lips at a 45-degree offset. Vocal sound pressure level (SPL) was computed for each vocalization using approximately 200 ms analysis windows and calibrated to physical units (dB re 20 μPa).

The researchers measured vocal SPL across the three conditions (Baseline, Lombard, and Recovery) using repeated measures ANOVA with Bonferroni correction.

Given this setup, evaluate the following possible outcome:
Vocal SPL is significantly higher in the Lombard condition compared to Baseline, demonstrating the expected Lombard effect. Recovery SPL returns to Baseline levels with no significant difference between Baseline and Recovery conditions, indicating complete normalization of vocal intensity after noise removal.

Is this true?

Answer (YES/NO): YES